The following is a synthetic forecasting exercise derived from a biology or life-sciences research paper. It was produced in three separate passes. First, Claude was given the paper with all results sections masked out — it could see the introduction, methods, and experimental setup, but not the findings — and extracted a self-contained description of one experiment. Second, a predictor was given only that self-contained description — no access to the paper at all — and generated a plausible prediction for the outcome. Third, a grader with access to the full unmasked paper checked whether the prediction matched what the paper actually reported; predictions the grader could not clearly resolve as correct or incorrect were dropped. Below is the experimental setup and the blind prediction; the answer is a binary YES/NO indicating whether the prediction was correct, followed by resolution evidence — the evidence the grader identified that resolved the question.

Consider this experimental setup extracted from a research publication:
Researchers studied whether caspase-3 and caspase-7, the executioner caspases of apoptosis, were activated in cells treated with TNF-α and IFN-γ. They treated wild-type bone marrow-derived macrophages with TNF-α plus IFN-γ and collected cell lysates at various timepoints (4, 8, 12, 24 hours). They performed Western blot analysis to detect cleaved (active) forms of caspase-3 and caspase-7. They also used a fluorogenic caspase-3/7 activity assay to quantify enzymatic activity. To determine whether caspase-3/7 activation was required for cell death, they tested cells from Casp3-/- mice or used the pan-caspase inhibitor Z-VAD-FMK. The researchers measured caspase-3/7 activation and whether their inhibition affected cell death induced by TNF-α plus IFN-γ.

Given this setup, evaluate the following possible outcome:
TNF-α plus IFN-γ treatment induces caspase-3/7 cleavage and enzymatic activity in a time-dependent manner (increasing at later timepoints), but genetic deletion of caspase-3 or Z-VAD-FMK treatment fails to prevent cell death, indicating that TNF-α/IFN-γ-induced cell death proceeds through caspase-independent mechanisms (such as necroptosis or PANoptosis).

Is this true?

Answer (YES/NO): YES